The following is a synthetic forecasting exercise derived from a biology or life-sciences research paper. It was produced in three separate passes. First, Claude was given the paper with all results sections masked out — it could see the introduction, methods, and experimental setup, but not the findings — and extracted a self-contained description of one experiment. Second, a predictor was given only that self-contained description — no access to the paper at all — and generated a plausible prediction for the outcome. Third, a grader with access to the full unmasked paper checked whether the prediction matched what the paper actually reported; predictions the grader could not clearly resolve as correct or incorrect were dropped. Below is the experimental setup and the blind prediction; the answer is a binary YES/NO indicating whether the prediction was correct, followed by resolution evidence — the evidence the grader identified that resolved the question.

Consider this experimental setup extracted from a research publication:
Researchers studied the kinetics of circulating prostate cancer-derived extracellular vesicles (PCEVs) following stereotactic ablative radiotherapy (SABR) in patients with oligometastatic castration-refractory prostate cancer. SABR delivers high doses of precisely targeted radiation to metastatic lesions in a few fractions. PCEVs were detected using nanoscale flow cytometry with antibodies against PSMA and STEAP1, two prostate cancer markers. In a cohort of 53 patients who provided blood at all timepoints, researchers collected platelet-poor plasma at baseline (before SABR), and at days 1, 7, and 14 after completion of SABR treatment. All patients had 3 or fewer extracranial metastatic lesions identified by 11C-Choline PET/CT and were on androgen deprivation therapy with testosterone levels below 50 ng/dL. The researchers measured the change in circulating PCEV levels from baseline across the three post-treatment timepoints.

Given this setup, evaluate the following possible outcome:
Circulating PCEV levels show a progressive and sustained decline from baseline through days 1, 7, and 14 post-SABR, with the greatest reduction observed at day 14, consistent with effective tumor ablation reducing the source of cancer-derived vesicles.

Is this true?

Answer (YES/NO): NO